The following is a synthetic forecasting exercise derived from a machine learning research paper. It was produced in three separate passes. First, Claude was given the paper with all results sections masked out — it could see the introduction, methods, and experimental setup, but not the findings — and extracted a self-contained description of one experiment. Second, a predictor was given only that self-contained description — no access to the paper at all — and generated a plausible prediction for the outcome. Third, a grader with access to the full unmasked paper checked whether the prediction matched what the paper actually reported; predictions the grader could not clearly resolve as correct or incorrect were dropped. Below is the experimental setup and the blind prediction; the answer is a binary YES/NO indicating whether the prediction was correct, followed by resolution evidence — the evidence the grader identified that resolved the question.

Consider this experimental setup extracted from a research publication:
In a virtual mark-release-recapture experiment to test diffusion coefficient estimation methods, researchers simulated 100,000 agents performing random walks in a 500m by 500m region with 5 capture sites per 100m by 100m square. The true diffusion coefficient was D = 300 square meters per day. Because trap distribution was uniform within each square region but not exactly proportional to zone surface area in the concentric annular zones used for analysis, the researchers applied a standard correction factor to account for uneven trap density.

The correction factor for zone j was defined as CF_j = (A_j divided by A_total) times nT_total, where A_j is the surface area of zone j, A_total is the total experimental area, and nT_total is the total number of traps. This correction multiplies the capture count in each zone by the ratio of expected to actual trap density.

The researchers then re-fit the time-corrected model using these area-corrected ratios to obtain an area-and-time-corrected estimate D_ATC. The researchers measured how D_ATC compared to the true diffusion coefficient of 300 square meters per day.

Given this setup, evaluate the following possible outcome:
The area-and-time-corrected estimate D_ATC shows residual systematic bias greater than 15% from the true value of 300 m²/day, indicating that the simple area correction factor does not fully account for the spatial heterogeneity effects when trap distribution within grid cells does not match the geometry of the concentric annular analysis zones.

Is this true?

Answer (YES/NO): NO